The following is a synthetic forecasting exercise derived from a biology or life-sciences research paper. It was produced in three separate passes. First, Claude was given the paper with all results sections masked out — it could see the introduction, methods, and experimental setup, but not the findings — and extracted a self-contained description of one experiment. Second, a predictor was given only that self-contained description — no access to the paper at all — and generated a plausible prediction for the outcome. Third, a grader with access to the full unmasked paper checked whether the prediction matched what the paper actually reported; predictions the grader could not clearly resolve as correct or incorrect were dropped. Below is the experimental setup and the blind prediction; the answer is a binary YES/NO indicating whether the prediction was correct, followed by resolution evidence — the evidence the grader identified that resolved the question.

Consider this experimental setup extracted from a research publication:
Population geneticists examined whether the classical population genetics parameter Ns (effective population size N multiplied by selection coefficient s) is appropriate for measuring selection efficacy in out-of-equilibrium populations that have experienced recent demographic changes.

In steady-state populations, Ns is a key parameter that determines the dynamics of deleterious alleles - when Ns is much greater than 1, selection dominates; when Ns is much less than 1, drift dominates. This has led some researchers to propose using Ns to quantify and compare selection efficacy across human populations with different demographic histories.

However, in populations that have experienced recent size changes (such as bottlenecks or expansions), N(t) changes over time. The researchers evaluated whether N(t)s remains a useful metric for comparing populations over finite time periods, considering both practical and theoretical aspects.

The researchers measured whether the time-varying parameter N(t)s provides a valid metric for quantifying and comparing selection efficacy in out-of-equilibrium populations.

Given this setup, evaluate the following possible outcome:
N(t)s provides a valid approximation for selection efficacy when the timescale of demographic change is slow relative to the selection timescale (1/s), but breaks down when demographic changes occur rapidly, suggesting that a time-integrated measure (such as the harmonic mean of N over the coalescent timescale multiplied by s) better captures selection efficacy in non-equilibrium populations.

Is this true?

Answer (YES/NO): NO